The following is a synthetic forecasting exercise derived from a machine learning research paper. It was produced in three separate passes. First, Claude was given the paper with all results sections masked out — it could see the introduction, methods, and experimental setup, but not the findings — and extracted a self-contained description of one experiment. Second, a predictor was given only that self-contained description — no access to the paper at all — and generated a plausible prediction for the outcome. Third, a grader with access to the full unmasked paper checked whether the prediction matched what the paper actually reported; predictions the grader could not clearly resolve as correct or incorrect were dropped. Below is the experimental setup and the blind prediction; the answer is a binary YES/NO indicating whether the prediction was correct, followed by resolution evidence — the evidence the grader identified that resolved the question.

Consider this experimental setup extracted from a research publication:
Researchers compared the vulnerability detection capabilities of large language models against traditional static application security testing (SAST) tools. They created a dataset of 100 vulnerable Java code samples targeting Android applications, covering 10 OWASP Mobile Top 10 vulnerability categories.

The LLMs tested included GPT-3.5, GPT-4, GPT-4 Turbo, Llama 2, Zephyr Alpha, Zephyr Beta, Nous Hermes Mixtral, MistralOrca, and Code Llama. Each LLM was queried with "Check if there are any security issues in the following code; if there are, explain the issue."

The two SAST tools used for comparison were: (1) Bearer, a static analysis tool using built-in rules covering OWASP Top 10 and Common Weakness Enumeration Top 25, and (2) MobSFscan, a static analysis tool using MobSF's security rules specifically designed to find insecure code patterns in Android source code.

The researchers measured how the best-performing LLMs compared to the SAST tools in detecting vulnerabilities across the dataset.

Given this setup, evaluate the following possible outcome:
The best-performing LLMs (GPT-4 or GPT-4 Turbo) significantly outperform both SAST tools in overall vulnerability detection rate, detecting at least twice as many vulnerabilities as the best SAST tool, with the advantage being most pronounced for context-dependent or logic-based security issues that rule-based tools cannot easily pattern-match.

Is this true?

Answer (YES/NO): NO